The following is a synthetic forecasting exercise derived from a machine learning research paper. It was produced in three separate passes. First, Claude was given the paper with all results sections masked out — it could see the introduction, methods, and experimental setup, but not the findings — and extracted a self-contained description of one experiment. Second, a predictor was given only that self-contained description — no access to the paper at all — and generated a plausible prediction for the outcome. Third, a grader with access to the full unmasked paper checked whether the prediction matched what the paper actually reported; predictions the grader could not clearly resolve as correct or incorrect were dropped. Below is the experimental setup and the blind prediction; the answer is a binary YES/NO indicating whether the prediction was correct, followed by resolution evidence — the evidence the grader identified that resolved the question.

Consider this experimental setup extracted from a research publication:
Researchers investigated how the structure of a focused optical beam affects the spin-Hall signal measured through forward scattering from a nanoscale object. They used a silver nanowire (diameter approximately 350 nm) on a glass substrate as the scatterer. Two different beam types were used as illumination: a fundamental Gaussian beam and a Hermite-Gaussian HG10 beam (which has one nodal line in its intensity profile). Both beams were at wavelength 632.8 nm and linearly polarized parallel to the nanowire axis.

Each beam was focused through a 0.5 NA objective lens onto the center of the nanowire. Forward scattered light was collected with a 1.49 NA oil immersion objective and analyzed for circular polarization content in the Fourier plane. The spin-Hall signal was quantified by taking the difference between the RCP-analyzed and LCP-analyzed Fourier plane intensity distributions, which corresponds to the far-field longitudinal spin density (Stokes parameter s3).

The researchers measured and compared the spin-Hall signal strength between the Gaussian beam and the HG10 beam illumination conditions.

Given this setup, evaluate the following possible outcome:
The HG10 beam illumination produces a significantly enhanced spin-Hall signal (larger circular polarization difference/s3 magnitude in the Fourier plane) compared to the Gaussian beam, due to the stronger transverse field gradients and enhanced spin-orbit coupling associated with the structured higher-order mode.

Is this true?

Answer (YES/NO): YES